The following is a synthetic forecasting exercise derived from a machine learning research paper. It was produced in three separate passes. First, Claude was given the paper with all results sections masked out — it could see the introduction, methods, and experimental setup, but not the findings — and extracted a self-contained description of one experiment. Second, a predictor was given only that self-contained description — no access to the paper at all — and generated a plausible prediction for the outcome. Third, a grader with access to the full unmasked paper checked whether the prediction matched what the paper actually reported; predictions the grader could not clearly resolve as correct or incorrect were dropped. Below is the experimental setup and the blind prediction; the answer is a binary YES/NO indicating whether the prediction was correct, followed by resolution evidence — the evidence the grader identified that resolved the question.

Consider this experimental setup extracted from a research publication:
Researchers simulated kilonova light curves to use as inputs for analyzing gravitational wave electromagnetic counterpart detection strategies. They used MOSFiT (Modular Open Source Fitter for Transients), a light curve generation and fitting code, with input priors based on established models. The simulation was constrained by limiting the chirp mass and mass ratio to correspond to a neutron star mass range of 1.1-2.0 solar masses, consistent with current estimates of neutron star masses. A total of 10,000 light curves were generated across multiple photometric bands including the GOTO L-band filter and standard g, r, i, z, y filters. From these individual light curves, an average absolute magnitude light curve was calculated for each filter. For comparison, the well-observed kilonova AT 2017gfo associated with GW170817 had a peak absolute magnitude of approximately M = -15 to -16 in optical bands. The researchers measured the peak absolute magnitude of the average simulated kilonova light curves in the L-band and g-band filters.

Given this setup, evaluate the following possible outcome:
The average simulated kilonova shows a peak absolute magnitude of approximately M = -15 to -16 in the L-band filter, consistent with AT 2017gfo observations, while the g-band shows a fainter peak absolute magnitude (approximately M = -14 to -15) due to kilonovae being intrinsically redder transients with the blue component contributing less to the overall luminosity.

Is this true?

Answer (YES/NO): NO